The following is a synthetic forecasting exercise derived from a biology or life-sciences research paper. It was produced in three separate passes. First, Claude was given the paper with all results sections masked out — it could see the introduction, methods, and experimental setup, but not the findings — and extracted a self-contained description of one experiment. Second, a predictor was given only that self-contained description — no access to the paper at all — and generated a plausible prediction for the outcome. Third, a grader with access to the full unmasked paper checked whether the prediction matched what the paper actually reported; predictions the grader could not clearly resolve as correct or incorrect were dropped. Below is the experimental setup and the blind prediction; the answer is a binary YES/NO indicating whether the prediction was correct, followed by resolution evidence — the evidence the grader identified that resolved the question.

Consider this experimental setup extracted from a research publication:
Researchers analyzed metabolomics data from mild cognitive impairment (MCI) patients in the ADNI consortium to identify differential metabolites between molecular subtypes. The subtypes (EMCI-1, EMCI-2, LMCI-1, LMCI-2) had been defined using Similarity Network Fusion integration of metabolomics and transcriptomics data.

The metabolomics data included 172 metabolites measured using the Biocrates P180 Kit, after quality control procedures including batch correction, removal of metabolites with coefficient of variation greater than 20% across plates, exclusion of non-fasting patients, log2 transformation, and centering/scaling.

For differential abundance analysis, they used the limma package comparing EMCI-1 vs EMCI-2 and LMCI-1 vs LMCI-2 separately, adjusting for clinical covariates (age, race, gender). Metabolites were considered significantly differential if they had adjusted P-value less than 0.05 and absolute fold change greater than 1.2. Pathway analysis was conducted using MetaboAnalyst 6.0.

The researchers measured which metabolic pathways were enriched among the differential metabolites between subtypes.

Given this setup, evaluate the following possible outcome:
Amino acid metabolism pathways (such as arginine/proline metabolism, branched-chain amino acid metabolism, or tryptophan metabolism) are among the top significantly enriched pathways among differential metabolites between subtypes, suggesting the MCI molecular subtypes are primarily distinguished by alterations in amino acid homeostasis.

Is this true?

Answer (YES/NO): YES